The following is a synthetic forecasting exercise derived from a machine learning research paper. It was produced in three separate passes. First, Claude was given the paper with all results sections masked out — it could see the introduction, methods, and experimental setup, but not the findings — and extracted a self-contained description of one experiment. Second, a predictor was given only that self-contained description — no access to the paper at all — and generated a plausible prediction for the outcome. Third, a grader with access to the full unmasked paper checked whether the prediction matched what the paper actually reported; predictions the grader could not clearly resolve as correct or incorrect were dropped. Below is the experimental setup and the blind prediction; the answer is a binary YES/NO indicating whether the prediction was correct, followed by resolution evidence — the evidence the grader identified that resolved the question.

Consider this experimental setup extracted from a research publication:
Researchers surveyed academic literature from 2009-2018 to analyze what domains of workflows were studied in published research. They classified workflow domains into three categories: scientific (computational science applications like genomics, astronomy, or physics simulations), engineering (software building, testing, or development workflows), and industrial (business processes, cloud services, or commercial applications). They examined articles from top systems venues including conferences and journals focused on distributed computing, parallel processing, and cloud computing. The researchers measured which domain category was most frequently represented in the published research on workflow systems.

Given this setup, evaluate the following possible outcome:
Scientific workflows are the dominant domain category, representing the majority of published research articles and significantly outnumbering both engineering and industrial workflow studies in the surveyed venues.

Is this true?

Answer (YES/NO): YES